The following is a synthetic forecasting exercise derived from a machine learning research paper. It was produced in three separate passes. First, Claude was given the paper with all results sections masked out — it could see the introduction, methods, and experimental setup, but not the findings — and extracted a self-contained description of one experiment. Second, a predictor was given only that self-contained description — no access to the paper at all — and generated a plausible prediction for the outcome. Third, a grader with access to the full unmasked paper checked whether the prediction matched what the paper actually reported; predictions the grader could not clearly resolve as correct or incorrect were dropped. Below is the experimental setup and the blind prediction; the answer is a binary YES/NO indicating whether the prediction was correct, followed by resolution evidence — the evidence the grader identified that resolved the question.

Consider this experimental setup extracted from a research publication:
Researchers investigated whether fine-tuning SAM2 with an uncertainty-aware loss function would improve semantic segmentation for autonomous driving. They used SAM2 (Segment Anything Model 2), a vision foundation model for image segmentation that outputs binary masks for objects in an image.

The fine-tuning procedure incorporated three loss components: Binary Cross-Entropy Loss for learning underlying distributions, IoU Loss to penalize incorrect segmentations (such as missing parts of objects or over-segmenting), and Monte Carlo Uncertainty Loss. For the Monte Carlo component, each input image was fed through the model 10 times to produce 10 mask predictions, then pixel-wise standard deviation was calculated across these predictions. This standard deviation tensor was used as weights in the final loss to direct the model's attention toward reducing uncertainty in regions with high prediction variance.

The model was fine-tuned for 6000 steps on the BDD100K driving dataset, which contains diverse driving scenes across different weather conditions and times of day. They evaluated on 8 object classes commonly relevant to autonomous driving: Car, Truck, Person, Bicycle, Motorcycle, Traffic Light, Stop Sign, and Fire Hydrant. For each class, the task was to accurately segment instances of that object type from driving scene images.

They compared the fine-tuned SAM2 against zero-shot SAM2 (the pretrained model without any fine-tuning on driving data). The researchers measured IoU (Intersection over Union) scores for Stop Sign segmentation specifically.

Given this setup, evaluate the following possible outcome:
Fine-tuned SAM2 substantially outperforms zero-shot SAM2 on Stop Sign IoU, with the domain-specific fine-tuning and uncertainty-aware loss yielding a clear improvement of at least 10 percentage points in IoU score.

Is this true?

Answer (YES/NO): NO